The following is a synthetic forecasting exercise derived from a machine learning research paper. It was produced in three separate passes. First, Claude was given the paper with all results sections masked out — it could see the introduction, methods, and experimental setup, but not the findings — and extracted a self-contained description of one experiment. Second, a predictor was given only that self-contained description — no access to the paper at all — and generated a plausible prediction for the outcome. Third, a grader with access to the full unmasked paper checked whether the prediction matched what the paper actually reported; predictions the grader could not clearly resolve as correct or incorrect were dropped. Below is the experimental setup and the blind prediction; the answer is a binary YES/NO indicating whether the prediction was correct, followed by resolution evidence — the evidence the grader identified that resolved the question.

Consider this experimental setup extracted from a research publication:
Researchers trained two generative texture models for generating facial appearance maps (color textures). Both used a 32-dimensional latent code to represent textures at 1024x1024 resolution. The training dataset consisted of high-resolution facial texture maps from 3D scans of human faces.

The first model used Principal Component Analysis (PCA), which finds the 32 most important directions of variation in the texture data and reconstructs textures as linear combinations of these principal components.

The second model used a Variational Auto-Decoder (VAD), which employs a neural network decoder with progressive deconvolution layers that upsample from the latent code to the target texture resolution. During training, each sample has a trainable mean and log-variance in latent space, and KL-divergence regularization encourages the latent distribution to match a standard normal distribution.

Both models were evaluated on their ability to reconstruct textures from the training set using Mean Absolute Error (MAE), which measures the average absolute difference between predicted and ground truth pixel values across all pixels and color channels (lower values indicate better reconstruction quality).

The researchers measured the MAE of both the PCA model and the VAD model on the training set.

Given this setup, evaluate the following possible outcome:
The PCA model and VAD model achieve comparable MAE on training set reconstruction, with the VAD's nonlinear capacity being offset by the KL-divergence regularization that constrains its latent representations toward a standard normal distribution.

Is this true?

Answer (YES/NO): NO